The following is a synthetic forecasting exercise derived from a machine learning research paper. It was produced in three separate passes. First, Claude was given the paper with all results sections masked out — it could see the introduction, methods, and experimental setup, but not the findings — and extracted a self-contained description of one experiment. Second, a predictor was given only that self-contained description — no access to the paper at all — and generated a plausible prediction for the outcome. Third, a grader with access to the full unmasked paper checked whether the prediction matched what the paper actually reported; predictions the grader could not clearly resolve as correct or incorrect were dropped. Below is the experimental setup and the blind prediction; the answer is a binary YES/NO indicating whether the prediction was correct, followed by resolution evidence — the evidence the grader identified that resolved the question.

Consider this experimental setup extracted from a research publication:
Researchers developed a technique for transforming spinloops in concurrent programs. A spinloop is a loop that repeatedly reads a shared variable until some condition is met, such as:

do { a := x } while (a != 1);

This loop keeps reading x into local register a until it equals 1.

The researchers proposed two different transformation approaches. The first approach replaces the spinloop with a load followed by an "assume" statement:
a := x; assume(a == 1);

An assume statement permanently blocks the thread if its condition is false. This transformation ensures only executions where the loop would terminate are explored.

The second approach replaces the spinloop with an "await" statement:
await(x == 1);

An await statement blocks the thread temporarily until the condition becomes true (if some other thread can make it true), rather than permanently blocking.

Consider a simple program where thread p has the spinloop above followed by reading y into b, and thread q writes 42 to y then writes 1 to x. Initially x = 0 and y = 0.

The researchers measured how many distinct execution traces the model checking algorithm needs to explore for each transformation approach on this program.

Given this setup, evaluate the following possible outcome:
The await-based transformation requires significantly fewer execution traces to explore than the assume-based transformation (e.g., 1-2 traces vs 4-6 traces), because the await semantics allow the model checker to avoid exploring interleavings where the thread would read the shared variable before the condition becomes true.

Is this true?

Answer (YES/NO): NO